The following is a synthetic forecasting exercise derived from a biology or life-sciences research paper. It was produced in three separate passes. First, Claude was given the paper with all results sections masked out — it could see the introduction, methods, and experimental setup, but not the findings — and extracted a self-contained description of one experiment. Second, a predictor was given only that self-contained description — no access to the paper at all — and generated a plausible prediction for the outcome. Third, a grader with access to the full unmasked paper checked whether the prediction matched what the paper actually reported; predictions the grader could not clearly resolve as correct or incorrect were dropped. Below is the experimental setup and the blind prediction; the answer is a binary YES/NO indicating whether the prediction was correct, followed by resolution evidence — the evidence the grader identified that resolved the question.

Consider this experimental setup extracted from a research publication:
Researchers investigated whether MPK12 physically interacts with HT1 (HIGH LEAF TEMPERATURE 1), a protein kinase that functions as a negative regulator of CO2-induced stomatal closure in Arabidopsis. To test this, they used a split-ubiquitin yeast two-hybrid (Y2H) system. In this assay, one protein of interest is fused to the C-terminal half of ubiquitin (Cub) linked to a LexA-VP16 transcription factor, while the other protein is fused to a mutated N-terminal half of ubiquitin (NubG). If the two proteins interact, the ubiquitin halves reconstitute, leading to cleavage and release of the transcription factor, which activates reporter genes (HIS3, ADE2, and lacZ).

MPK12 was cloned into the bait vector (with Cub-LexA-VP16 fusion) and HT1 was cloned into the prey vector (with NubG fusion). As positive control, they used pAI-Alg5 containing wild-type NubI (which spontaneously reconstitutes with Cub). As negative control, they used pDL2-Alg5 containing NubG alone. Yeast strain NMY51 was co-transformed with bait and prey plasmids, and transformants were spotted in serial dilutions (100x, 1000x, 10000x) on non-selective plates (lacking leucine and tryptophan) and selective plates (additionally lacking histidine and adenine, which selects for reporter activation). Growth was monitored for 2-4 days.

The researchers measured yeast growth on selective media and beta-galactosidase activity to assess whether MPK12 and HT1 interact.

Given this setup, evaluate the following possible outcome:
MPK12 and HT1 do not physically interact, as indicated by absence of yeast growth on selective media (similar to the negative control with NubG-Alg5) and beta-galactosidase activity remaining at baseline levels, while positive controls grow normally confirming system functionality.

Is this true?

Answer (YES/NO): NO